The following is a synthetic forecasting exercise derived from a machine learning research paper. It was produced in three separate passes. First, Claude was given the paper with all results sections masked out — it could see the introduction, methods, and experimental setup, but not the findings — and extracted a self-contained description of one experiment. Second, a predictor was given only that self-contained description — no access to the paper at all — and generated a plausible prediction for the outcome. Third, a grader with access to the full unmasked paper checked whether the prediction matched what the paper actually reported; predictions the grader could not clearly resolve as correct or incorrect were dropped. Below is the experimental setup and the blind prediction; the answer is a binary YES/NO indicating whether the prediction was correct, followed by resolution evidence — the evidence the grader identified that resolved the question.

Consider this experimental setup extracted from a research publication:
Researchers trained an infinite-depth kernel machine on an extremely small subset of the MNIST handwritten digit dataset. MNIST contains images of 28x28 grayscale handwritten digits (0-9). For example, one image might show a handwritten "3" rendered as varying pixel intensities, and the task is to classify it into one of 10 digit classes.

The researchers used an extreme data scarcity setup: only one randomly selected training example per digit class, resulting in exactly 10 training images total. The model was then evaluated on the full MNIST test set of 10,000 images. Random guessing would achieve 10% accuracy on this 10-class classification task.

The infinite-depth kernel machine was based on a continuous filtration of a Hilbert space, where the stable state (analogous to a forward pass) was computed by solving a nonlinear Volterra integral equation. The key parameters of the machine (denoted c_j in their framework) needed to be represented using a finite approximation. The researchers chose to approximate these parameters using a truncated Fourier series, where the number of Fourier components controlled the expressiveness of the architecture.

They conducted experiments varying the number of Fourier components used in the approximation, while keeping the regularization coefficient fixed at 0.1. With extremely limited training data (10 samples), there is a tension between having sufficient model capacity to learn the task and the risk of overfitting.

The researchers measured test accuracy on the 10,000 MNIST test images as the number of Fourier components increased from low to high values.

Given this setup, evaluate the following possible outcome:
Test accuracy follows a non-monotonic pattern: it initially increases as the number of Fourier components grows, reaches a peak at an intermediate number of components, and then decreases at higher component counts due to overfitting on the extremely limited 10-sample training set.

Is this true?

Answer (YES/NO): NO